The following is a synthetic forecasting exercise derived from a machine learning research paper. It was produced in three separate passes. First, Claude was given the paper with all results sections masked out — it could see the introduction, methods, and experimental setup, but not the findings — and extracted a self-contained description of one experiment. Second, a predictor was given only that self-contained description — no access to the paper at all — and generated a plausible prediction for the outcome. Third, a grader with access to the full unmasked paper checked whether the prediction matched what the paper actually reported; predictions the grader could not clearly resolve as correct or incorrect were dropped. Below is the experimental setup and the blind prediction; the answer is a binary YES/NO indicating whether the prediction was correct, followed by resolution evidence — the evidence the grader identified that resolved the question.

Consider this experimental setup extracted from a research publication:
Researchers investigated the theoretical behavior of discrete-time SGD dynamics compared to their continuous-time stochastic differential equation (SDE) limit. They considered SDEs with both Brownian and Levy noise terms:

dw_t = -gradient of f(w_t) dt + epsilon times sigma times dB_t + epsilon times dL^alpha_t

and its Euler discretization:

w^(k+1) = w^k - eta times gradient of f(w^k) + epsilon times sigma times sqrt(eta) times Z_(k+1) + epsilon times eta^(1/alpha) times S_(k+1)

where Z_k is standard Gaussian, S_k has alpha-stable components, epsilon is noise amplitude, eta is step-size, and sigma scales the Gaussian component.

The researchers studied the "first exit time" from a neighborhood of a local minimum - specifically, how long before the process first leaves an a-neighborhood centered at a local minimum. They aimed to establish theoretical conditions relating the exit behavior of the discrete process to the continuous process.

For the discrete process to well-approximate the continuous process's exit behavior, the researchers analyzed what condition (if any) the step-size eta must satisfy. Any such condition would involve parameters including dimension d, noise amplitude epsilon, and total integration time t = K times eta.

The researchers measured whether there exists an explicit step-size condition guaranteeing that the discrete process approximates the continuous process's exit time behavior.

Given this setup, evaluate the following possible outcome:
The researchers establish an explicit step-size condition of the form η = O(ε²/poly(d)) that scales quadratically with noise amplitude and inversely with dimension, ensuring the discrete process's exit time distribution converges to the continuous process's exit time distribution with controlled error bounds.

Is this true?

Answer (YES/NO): NO